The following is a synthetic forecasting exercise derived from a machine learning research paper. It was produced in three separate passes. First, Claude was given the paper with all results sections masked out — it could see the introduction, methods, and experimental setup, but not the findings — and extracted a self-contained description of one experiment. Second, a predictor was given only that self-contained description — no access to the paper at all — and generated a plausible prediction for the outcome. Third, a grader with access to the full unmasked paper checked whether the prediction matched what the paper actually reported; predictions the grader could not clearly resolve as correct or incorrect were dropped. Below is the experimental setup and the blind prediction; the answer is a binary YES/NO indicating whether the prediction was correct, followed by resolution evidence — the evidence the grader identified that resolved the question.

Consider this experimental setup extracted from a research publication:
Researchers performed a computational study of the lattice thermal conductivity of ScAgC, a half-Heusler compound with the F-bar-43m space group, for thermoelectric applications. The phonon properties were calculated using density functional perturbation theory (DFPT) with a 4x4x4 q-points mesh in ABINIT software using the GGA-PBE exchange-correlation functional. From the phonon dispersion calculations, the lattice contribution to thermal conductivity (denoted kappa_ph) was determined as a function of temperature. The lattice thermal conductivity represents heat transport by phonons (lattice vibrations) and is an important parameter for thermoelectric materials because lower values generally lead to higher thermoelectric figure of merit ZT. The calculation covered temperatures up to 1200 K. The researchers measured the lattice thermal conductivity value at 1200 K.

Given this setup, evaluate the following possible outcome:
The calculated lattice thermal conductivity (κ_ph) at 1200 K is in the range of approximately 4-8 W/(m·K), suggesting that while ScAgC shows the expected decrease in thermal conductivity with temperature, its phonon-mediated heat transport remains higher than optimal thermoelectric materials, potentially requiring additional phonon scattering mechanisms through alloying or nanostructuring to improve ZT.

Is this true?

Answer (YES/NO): NO